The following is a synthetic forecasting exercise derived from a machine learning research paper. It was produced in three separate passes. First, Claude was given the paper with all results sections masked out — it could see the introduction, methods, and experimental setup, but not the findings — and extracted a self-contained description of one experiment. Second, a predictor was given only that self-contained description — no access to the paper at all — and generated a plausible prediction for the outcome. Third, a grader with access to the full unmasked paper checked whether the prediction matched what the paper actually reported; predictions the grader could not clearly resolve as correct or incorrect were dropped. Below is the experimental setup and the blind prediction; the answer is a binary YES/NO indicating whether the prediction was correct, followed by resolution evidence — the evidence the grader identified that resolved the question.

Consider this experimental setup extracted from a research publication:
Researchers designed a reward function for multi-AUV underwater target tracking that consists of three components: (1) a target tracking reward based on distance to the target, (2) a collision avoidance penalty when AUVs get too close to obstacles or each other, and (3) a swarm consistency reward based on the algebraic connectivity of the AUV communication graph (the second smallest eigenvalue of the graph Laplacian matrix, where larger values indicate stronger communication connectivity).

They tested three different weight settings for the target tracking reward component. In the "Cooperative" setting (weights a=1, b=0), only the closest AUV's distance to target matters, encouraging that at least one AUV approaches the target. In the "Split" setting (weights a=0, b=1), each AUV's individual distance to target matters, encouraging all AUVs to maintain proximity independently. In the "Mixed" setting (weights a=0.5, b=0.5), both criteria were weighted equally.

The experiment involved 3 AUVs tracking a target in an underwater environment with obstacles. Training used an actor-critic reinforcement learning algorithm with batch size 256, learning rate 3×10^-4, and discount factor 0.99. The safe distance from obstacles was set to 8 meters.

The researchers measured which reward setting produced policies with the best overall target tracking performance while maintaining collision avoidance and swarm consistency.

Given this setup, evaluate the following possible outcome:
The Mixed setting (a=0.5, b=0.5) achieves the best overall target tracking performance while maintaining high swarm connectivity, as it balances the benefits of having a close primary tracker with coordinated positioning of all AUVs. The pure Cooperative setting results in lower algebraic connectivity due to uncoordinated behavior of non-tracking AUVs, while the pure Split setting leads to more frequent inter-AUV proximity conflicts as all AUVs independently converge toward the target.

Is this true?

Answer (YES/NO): NO